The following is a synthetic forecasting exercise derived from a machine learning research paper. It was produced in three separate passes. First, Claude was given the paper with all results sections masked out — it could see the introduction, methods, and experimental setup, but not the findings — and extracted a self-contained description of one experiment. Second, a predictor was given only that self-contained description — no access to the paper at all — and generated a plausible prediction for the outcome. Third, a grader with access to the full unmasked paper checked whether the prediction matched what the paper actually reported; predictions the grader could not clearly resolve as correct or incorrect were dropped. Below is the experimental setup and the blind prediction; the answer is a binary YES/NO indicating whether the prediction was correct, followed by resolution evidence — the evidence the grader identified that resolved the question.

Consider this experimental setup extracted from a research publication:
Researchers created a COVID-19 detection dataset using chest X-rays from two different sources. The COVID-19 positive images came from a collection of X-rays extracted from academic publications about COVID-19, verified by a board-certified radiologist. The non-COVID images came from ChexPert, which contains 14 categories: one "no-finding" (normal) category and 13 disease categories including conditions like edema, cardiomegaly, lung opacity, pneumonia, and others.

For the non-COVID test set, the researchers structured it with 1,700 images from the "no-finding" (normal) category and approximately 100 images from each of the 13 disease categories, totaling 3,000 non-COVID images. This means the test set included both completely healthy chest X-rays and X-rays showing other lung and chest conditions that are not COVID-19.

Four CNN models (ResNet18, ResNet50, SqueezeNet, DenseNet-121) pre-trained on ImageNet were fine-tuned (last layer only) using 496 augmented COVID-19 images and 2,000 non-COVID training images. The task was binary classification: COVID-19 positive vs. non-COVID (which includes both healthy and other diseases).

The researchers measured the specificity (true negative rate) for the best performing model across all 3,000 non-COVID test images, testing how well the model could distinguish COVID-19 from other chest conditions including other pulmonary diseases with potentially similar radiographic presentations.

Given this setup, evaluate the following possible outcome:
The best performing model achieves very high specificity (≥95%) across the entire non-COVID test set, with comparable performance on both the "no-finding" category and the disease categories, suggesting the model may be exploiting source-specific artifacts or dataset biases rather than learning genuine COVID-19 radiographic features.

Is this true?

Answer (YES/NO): NO